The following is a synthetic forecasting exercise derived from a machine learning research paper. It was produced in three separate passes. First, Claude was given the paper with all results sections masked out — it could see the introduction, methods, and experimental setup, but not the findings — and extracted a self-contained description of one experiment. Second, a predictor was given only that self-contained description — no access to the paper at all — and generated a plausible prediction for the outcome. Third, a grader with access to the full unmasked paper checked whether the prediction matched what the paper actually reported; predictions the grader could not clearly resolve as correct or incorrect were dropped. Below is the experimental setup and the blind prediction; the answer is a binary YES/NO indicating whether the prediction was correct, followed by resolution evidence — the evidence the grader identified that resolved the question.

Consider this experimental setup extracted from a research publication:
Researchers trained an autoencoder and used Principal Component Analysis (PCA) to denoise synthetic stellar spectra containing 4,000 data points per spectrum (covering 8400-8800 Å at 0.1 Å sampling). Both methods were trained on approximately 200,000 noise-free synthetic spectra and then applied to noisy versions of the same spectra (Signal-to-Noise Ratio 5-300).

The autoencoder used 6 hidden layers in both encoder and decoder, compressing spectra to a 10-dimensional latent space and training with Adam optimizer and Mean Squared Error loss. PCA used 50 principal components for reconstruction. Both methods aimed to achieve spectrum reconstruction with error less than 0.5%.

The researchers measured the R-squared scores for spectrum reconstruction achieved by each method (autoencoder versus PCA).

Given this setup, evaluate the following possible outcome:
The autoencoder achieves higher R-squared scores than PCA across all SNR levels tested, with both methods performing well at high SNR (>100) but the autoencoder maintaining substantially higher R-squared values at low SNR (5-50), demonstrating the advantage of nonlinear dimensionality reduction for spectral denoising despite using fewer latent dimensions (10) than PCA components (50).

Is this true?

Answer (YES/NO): NO